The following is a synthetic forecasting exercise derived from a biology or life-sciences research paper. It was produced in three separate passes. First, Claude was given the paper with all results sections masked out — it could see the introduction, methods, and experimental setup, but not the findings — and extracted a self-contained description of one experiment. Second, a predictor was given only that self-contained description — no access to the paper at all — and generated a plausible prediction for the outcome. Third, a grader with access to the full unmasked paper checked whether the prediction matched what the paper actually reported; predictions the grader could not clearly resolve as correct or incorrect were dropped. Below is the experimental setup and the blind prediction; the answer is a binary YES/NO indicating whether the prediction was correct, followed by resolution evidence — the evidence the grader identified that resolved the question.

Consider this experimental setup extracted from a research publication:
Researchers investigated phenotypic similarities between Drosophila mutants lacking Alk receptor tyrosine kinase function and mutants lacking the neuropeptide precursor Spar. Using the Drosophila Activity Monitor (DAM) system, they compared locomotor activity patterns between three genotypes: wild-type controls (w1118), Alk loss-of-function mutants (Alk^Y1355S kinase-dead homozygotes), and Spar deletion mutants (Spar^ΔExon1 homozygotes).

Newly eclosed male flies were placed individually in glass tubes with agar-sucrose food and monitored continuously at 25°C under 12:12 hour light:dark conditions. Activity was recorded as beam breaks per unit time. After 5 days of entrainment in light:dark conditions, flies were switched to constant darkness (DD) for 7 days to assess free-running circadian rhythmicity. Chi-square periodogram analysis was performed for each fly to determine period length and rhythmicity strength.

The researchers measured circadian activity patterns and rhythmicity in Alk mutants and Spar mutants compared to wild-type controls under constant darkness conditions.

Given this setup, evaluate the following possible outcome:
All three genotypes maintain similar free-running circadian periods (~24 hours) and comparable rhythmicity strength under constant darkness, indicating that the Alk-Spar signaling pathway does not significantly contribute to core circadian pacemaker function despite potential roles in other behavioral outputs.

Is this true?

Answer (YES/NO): NO